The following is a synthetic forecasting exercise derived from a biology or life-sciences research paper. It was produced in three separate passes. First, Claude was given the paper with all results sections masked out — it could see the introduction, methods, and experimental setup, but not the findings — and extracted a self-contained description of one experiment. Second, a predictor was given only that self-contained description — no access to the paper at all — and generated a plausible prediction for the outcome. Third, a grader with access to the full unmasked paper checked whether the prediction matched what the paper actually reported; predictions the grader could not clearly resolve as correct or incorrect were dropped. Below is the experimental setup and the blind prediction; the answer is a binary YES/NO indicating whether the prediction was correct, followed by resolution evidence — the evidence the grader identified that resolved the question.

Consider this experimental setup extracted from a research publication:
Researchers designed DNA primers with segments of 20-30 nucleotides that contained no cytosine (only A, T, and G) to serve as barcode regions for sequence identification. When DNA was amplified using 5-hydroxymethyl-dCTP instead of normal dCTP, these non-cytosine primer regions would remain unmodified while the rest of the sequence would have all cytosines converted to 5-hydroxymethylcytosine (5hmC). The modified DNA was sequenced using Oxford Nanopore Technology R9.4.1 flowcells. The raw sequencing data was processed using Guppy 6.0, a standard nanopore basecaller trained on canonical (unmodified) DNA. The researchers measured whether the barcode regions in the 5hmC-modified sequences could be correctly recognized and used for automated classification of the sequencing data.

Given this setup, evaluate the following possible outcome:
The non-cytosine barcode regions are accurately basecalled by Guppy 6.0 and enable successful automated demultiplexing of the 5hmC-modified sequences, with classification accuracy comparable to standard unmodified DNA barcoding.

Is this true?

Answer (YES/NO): YES